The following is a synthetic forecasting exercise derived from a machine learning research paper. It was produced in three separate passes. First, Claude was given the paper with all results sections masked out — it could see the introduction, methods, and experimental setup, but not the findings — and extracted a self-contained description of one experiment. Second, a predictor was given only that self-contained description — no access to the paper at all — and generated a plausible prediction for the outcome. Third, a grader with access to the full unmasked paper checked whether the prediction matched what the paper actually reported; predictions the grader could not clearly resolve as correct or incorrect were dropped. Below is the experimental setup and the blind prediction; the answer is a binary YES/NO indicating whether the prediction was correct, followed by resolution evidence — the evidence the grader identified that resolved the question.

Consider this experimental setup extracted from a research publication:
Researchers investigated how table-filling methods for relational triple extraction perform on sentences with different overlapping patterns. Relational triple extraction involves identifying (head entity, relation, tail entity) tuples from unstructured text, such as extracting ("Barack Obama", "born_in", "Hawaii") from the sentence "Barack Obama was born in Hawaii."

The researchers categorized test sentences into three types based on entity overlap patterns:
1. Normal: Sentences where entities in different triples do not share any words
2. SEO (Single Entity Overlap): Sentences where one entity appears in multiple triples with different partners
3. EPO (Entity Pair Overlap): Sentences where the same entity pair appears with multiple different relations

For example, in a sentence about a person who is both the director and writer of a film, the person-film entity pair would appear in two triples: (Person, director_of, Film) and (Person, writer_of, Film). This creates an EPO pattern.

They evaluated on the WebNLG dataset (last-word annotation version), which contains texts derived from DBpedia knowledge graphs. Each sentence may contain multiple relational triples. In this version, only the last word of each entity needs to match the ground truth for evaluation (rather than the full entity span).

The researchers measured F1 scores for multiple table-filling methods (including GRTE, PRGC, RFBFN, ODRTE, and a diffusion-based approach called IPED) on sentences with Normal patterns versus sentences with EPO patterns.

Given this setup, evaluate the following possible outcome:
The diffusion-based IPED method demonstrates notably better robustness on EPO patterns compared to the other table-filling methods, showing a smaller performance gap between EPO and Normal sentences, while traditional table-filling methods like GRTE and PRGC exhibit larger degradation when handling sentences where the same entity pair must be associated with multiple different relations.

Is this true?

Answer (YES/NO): NO